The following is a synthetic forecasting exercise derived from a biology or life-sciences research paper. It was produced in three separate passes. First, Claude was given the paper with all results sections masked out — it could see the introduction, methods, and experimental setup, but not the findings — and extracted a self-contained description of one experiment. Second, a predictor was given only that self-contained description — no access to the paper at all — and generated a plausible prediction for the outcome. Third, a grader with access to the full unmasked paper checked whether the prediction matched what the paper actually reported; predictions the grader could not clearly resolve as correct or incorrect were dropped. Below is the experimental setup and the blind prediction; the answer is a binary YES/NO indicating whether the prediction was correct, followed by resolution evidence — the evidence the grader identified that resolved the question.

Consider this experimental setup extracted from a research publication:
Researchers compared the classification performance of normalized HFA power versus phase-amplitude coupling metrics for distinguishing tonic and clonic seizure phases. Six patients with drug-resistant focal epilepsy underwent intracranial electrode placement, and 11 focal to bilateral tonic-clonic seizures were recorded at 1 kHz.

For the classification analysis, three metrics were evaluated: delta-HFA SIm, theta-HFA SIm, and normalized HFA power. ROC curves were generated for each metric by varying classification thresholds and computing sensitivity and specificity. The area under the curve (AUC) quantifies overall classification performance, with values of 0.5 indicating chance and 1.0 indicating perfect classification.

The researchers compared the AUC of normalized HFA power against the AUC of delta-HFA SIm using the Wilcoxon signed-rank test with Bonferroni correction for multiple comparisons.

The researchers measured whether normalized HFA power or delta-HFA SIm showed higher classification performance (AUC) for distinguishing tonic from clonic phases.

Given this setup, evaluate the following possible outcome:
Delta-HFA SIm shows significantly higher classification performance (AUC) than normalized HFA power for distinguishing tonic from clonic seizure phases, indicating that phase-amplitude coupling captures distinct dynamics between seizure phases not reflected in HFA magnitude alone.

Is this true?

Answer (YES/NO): YES